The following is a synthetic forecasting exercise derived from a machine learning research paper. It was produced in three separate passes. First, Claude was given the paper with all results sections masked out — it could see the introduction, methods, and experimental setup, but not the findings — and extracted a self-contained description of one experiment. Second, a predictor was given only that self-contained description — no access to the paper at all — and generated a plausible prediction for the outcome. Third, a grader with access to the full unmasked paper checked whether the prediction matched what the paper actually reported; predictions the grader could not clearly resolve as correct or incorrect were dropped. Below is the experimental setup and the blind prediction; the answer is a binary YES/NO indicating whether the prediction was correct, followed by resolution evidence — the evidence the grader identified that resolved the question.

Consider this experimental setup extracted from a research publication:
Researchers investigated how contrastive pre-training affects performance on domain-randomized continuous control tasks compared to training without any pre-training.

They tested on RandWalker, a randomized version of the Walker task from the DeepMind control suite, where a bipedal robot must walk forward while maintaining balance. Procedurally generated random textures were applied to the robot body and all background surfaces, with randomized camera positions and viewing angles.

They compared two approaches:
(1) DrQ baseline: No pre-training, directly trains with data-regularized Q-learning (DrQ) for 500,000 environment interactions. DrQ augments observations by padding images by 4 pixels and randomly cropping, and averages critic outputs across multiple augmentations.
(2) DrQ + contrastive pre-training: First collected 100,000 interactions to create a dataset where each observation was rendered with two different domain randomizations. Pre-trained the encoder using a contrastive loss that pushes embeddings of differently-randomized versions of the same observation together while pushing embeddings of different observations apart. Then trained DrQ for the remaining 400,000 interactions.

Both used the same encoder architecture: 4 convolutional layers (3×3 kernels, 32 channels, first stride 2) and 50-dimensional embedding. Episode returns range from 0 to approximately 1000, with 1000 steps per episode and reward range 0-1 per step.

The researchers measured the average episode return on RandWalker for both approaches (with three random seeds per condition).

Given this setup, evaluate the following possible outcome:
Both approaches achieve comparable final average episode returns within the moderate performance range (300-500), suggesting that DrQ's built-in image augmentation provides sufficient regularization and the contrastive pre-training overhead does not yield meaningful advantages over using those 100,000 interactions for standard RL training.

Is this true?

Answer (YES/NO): NO